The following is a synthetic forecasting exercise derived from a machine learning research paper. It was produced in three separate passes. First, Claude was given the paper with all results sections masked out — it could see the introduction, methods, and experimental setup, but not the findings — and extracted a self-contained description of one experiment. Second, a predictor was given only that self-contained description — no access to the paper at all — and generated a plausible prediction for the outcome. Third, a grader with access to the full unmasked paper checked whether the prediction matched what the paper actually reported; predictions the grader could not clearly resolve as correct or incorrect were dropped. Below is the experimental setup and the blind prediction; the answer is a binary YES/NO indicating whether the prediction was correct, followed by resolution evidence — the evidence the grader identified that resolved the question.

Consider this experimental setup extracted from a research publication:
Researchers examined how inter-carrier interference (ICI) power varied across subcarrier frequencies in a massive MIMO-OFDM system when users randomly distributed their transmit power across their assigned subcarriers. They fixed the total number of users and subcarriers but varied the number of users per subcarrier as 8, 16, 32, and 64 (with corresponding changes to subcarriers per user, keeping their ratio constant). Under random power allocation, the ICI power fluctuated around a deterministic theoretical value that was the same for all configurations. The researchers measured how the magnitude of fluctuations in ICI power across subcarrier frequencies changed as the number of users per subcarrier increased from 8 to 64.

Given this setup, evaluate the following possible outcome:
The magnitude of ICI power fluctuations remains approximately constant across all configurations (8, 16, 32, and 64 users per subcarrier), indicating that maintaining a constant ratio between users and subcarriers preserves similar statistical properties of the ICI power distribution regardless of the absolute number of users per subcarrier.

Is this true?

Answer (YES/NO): NO